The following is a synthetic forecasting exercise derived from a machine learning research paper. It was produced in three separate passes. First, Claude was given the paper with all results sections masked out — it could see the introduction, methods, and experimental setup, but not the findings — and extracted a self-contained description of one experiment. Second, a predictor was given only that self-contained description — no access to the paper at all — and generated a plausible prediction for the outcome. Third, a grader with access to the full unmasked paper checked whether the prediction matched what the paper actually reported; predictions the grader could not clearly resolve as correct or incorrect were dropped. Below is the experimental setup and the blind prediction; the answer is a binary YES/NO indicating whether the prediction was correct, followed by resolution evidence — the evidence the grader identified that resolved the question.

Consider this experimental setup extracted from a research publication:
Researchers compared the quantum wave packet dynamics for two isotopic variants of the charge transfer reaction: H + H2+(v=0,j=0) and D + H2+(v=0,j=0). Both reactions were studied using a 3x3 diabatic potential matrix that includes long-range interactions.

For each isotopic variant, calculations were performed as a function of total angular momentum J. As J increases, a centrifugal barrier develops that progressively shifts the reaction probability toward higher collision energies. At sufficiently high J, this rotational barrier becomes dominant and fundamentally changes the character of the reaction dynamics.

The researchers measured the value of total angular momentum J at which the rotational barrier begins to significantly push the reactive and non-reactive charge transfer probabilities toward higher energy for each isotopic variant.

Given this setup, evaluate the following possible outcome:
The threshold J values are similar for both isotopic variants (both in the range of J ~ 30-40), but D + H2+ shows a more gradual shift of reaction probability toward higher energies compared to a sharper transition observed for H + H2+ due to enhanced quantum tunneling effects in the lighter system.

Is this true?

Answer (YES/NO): NO